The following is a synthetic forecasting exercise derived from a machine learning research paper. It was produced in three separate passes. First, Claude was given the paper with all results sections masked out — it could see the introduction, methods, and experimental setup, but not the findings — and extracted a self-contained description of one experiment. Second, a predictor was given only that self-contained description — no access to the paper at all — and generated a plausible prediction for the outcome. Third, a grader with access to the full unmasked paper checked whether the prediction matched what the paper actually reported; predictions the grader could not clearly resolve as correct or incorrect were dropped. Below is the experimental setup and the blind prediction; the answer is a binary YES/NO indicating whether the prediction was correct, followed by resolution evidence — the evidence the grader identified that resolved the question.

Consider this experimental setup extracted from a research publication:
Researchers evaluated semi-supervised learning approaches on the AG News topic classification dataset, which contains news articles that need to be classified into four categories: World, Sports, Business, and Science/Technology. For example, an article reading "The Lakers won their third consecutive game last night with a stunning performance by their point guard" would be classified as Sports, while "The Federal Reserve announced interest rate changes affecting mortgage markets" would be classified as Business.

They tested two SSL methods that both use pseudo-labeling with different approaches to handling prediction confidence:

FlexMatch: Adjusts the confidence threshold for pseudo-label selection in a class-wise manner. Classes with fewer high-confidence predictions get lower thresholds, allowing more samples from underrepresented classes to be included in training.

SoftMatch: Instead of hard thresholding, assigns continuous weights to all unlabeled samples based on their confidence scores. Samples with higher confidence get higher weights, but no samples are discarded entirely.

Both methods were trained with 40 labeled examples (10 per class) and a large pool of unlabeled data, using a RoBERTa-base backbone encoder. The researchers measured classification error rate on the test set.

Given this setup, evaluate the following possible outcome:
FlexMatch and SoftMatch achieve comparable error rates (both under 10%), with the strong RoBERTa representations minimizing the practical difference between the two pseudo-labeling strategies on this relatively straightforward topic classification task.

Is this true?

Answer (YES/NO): NO